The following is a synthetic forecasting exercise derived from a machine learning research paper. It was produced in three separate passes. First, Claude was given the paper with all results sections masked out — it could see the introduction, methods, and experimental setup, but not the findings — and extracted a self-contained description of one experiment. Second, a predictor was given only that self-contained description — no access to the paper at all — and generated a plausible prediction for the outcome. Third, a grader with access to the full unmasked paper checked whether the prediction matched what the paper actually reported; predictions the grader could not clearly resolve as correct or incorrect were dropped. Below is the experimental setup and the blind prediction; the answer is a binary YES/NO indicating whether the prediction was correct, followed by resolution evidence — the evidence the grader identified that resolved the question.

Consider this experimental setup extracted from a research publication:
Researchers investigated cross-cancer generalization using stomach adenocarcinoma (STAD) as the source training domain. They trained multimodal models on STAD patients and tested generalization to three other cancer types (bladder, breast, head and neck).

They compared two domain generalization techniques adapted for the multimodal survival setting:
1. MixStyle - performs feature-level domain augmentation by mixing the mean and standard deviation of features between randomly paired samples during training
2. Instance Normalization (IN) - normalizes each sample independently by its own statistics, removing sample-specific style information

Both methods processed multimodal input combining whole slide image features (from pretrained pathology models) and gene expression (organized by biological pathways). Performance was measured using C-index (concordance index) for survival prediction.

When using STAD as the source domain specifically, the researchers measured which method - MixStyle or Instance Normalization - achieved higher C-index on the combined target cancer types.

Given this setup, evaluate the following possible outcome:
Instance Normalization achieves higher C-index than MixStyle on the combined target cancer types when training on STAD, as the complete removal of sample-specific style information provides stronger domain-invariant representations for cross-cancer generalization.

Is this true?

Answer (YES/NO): NO